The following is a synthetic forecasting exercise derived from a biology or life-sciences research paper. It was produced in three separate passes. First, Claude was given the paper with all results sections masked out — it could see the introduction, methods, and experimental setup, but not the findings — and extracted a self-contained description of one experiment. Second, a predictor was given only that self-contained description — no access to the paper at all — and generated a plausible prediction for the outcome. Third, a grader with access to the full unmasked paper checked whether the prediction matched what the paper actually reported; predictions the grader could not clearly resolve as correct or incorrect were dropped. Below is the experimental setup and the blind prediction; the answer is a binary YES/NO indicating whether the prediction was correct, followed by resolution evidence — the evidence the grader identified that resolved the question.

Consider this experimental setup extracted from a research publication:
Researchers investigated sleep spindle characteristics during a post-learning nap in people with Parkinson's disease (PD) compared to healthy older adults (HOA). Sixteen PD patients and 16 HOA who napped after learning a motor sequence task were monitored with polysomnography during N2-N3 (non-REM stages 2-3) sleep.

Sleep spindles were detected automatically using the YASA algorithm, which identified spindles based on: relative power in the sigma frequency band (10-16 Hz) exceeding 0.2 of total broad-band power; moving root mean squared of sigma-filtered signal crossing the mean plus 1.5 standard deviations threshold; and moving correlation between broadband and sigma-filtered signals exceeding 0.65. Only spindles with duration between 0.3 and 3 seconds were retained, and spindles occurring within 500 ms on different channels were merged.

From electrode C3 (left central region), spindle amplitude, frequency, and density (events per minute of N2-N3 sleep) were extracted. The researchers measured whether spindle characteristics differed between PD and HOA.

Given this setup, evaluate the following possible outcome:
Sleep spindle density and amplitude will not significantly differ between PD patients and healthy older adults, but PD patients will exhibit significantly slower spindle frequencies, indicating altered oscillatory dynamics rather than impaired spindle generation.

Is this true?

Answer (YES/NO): NO